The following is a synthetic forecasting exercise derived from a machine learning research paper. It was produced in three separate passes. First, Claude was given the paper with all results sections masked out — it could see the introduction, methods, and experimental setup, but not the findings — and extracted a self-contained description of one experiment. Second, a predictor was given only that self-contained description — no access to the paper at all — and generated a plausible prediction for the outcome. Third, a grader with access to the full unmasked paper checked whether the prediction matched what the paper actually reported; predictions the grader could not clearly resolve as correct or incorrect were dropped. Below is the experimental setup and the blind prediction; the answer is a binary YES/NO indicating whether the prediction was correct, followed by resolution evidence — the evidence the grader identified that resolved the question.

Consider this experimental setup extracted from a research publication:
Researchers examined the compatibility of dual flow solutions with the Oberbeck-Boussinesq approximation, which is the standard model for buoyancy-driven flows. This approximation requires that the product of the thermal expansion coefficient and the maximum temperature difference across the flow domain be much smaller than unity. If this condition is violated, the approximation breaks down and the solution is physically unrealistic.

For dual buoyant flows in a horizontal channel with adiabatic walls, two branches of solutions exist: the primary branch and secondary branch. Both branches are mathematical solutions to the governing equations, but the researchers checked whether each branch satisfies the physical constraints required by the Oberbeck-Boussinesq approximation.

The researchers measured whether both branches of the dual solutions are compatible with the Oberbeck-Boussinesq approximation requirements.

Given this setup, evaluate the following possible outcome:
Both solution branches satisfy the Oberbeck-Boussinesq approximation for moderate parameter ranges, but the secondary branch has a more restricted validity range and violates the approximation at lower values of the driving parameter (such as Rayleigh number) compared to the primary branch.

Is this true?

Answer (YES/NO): NO